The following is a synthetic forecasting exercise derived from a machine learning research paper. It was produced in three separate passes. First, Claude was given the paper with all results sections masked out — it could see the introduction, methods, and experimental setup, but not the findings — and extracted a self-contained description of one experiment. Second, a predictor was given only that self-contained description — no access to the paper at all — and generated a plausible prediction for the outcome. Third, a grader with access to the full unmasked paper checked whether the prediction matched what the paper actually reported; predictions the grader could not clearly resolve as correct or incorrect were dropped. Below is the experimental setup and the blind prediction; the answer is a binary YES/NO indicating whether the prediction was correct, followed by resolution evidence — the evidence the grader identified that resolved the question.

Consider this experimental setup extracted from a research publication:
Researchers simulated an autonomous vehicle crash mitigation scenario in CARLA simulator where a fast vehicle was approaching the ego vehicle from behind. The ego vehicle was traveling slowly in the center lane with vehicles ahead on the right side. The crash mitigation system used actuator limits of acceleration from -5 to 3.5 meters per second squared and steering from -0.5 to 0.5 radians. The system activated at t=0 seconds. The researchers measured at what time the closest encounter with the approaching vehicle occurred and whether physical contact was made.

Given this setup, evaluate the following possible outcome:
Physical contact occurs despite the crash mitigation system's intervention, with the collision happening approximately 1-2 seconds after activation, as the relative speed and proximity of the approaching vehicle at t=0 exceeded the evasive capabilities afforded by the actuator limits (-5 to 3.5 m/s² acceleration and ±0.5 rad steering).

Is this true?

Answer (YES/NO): NO